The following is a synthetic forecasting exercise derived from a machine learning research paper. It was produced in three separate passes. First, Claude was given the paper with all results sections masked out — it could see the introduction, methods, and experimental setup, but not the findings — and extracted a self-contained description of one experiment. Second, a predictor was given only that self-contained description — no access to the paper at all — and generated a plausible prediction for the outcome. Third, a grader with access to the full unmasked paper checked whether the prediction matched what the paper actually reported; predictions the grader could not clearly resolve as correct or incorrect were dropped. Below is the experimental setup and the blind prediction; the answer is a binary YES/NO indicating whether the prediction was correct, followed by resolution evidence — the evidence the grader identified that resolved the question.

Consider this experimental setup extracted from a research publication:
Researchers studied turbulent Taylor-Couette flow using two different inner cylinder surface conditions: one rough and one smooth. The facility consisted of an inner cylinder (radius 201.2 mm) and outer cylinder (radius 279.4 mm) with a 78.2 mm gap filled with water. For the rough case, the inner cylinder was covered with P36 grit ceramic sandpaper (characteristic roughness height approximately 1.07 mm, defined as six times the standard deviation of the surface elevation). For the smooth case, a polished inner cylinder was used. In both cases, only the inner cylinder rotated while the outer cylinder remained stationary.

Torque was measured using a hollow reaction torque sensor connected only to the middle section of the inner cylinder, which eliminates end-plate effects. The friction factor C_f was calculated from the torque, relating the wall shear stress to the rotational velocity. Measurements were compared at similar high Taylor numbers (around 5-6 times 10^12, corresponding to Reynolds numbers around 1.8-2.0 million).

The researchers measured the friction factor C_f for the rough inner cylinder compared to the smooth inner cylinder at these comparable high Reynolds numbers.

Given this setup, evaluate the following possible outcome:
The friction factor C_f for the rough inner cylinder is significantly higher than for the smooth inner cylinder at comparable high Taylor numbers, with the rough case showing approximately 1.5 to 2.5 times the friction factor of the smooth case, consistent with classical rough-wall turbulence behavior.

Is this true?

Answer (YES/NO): YES